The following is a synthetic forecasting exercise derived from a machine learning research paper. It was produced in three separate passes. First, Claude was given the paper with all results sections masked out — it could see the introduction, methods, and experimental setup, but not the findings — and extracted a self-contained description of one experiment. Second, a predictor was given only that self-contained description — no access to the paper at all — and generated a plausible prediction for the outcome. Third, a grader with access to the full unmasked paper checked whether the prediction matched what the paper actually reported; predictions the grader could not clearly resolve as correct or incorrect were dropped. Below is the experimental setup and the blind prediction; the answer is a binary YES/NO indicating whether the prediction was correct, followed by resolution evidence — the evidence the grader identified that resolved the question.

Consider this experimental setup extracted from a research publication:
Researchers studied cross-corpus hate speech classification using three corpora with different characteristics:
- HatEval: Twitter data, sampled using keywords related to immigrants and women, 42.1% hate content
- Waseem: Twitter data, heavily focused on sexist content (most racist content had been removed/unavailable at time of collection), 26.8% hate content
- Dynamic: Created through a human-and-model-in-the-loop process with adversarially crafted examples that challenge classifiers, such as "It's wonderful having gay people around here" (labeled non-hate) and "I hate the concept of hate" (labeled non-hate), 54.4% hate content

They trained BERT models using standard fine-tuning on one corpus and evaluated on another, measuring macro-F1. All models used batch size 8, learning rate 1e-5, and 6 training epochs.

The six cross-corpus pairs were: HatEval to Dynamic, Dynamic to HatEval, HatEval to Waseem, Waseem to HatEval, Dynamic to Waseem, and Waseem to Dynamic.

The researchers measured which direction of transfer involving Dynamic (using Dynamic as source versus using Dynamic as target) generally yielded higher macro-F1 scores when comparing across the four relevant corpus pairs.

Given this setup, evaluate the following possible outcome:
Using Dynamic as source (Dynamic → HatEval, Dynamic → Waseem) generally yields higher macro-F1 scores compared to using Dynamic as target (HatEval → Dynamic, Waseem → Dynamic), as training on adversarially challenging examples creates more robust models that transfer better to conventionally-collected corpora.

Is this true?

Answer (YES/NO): YES